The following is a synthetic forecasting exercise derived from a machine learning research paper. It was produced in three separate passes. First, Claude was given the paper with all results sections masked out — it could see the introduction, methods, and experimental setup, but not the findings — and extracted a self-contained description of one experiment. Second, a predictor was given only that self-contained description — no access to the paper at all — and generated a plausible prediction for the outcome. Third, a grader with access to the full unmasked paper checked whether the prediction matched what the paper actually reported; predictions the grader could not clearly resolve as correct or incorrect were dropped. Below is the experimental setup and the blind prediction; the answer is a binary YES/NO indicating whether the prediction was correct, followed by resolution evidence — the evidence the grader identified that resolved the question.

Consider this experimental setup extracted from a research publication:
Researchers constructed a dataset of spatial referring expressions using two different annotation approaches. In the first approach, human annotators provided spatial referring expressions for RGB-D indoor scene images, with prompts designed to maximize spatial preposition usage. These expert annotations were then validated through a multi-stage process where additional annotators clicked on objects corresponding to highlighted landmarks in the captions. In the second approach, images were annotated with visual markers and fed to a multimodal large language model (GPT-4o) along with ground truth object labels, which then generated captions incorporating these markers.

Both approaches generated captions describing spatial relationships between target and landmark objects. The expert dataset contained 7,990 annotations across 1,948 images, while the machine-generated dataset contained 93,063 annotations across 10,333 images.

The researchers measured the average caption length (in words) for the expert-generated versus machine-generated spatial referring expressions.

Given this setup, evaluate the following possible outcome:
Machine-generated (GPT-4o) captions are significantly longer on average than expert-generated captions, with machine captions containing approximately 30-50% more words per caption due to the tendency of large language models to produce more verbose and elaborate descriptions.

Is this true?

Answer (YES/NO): NO